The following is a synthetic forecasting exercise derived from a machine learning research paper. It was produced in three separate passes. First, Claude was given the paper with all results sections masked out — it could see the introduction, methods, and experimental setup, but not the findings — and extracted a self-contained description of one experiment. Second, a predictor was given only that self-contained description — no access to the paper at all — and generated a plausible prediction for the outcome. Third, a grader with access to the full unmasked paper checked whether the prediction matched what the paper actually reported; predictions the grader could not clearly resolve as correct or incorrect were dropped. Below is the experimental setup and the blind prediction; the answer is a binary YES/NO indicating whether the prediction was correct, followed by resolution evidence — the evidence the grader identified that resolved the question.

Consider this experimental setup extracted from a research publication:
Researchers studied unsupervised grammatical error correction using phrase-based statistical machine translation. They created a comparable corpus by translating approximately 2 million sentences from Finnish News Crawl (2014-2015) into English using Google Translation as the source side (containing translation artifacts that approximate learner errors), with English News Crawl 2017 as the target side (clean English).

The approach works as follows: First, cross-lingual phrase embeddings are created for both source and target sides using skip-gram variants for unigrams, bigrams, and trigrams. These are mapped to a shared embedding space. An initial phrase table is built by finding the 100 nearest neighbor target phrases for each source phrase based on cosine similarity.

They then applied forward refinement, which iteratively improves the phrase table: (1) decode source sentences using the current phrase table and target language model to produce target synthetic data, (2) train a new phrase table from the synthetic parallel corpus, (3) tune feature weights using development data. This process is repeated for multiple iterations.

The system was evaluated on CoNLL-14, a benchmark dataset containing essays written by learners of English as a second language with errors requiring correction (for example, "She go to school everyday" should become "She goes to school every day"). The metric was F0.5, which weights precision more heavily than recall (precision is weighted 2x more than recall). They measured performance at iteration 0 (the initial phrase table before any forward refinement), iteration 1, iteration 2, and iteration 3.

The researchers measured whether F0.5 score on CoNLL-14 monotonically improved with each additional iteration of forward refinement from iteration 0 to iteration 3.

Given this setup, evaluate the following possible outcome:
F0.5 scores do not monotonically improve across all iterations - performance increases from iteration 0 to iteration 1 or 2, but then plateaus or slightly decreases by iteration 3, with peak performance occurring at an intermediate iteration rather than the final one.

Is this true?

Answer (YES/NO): YES